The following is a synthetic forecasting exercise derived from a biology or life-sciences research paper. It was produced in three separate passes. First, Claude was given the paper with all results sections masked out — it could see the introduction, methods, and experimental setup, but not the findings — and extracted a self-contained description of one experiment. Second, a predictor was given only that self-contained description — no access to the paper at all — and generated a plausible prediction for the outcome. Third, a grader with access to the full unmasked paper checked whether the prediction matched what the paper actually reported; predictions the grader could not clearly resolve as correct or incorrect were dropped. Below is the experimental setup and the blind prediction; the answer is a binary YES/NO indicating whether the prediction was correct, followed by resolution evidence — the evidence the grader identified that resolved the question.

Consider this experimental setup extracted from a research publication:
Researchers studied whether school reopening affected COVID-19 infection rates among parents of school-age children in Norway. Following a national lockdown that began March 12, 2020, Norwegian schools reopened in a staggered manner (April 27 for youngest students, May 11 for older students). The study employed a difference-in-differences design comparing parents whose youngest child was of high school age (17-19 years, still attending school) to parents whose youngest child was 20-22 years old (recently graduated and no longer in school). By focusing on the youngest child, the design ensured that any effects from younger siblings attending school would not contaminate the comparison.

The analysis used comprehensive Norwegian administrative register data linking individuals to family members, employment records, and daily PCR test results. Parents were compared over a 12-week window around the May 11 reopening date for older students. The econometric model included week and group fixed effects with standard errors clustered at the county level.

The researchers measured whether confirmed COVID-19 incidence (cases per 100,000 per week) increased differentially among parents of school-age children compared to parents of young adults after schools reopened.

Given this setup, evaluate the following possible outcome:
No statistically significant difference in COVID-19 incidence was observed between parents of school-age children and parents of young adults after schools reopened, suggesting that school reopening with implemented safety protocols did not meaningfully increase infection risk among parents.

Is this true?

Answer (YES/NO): YES